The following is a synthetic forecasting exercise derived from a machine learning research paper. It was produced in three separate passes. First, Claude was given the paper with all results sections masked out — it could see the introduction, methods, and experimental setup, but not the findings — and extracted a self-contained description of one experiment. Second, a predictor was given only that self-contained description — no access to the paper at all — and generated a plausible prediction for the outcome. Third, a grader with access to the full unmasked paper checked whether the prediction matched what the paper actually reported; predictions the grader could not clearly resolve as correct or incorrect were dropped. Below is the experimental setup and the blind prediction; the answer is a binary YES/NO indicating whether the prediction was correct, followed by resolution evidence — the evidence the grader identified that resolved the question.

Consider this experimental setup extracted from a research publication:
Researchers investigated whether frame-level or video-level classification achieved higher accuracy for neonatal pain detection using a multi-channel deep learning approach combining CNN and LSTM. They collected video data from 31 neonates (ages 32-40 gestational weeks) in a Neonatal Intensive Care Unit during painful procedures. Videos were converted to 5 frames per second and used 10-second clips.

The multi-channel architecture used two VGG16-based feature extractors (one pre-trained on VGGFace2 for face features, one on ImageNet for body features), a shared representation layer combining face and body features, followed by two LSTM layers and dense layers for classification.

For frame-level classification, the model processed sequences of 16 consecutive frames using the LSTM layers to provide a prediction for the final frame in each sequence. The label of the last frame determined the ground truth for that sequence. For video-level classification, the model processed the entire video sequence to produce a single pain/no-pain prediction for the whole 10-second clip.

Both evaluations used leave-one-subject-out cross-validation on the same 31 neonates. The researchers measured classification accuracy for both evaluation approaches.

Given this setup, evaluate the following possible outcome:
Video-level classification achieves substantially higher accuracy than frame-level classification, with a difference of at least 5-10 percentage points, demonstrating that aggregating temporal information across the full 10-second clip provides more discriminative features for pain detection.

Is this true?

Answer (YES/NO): NO